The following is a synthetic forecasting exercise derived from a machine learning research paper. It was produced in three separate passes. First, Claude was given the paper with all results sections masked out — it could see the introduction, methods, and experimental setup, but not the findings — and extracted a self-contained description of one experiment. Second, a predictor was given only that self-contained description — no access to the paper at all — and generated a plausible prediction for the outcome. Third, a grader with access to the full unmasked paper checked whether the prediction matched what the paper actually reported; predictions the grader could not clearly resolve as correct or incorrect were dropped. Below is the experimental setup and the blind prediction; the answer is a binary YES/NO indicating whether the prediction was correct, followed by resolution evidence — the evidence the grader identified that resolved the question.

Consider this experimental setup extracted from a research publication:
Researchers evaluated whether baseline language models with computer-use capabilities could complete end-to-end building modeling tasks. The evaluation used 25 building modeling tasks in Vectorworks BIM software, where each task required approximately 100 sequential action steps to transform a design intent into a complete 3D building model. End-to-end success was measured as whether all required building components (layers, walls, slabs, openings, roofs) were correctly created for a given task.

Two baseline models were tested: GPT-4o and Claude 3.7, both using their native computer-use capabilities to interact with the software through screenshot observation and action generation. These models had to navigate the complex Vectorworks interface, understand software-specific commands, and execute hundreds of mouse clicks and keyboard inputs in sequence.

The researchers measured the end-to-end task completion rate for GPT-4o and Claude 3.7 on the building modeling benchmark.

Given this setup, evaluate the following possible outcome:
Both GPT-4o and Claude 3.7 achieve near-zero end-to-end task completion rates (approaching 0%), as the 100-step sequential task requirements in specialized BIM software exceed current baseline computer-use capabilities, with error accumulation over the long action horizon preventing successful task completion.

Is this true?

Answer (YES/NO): YES